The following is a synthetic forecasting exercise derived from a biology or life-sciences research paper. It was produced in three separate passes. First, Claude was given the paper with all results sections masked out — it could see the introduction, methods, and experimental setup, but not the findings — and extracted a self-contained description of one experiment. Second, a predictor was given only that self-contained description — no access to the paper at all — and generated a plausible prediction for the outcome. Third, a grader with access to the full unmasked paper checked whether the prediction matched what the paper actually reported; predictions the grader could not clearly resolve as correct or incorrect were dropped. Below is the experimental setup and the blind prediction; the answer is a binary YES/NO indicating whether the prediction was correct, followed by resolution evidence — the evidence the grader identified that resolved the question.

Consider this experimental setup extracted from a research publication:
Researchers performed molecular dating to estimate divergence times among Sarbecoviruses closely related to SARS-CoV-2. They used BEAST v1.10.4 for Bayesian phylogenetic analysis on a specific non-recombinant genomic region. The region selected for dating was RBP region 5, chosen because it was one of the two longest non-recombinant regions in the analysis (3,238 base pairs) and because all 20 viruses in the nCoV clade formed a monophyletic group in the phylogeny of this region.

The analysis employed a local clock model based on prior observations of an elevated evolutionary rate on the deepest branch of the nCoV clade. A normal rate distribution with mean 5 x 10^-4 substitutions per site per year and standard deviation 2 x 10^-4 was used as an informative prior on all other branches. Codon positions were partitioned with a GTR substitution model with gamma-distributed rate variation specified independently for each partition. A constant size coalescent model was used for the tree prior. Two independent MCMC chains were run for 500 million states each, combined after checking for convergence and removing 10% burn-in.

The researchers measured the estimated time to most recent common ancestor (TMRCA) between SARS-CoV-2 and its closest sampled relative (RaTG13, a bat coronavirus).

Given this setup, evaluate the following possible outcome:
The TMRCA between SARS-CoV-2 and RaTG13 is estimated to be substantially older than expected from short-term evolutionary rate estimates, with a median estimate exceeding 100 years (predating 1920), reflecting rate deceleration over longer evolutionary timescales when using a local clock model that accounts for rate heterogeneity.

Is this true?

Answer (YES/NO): NO